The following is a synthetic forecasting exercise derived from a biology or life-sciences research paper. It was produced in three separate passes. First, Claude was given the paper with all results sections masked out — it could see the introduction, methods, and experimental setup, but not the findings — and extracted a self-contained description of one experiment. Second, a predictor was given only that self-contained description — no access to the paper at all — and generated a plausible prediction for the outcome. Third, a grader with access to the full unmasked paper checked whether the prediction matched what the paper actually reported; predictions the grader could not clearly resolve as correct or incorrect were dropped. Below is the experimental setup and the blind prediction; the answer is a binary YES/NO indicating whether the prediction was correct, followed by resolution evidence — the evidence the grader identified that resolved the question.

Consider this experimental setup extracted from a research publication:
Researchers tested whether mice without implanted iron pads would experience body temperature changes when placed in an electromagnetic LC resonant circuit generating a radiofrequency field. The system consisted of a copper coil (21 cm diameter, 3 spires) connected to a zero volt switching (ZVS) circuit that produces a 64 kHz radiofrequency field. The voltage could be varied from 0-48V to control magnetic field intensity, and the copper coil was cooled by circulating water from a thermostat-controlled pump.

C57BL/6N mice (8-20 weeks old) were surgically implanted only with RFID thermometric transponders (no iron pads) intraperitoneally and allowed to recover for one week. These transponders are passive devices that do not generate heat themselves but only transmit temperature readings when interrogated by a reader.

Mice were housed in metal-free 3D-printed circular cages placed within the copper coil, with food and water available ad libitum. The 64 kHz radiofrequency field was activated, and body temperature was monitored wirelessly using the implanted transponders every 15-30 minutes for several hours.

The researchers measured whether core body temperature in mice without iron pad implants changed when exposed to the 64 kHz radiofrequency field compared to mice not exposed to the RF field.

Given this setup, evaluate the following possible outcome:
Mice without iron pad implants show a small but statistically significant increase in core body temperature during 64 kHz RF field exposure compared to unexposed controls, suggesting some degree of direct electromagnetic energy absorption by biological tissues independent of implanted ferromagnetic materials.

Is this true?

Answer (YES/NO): NO